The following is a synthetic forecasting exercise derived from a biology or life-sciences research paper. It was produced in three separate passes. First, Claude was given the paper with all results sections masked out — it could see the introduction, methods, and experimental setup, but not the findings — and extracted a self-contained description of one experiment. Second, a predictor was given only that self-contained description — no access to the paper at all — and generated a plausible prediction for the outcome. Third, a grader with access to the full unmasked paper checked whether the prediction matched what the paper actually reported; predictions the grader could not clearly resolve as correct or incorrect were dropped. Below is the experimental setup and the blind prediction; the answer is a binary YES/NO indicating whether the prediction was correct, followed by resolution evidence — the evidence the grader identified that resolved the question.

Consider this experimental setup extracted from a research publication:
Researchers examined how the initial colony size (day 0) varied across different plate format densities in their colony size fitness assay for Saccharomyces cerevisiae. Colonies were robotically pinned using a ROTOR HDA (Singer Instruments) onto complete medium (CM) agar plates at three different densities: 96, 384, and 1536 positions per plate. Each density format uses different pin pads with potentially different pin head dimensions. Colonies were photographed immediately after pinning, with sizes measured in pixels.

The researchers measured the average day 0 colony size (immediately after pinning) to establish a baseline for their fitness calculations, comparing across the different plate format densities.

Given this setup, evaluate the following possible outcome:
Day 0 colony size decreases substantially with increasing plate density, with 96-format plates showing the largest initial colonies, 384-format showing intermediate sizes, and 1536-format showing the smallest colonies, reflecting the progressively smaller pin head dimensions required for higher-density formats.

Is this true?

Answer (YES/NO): NO